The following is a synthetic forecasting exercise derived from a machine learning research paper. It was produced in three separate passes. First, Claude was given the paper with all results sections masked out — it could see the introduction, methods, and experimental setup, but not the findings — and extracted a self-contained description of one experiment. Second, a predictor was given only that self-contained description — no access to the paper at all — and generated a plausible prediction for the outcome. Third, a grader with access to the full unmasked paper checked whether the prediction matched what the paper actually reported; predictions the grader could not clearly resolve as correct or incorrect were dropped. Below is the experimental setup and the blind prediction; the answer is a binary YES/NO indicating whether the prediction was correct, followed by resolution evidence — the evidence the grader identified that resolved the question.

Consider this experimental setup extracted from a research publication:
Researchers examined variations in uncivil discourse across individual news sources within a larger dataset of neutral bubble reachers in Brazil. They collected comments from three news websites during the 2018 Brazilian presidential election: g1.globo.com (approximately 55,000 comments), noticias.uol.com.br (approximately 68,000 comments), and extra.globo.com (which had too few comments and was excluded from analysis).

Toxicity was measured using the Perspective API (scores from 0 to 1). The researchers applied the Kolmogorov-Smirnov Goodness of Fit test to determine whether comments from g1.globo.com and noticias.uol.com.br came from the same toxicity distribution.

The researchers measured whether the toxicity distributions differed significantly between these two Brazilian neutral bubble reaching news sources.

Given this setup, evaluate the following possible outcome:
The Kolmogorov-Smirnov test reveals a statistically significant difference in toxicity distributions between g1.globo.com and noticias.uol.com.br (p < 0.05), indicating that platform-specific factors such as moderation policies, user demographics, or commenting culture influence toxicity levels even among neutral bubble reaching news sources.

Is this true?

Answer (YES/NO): NO